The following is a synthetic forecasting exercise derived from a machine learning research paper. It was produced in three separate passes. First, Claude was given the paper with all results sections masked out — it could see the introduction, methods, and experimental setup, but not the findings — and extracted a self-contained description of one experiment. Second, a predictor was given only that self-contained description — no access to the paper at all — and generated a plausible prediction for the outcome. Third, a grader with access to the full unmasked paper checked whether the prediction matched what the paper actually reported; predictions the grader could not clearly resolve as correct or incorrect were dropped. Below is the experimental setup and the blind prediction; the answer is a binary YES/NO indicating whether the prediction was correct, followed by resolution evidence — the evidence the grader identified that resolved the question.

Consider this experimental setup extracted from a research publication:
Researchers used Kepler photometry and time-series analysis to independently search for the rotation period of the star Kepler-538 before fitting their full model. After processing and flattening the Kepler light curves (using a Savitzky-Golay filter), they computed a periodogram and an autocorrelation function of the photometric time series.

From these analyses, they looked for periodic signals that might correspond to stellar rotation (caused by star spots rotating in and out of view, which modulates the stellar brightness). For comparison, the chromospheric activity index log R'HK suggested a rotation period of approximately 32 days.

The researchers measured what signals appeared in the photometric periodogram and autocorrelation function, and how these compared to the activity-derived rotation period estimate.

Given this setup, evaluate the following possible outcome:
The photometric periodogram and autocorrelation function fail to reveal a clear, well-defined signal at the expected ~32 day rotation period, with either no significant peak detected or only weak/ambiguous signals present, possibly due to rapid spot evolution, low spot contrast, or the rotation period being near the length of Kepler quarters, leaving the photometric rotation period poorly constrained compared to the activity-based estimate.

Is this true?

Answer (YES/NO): NO